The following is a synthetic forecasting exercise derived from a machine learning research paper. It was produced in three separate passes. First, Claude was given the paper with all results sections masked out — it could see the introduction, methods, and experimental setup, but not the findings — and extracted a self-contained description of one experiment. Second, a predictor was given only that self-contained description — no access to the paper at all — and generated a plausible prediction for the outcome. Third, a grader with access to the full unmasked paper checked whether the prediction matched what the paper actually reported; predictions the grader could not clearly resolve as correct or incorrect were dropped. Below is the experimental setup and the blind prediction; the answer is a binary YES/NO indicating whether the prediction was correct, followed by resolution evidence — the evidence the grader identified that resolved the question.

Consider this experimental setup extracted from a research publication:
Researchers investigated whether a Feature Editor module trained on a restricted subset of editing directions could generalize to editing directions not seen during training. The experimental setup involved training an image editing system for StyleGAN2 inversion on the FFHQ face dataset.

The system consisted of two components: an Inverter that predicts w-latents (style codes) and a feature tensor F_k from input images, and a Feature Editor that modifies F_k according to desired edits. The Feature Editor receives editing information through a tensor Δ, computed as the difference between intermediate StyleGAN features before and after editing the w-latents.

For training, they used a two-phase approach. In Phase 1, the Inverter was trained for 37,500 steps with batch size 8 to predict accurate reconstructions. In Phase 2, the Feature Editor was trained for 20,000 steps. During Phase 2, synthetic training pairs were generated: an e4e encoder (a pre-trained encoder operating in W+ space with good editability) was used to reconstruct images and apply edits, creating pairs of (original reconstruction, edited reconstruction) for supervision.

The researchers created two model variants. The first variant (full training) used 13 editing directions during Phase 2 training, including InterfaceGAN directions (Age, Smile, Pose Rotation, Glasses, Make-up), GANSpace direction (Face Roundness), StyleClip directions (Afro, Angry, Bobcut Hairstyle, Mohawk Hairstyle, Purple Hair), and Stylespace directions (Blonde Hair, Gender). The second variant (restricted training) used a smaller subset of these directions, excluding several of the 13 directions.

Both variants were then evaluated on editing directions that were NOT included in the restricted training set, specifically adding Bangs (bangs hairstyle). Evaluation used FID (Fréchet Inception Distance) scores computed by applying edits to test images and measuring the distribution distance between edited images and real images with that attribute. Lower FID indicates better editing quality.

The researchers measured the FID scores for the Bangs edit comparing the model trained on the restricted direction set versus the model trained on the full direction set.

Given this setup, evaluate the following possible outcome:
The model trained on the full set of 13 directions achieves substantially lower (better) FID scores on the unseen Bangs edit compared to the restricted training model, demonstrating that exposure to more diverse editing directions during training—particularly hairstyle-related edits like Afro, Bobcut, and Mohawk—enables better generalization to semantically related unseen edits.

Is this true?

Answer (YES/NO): NO